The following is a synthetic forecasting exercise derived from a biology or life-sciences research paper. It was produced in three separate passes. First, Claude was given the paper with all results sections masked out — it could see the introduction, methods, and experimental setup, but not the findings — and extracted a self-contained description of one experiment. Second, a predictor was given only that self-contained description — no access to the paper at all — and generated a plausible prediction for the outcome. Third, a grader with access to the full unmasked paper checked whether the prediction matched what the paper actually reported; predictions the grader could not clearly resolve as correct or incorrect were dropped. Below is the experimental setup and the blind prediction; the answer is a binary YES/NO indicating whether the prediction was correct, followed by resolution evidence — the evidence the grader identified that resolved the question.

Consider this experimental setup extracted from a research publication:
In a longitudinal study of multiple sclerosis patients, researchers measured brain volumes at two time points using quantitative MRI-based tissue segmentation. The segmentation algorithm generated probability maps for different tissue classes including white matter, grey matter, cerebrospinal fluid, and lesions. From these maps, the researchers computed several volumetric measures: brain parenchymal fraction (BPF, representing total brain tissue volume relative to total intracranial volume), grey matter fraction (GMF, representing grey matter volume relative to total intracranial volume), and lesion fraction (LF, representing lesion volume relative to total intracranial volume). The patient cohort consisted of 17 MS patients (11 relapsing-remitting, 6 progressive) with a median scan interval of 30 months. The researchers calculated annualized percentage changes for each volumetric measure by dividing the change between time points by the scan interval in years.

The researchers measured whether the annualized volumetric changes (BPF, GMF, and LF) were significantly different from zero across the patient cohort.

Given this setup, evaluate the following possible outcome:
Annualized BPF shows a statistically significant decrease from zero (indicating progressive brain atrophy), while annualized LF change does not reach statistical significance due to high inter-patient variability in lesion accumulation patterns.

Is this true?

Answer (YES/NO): NO